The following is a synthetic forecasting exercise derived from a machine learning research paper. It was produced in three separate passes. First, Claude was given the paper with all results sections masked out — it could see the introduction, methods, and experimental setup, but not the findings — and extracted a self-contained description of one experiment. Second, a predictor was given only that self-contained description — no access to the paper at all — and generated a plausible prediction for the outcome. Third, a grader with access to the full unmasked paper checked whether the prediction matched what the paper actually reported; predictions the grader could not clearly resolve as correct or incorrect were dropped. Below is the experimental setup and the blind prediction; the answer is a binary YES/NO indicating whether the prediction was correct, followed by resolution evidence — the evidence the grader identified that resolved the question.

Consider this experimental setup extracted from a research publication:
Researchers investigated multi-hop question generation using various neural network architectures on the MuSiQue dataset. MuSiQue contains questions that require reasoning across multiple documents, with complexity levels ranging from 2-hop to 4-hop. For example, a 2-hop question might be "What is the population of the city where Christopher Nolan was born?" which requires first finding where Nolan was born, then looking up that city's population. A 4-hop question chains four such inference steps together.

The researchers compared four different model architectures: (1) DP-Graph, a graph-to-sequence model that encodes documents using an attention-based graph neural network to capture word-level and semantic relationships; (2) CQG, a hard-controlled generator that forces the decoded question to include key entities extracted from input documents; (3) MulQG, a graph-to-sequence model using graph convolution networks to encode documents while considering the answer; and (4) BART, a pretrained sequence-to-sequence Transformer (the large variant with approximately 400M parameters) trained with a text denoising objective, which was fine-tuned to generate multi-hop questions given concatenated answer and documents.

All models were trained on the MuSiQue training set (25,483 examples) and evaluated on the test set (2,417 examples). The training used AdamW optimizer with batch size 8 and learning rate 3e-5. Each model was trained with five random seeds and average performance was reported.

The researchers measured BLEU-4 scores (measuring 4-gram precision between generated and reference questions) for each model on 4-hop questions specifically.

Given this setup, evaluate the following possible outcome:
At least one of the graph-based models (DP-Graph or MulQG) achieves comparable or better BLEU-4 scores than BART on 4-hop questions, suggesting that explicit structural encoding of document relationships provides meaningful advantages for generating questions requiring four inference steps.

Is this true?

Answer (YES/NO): NO